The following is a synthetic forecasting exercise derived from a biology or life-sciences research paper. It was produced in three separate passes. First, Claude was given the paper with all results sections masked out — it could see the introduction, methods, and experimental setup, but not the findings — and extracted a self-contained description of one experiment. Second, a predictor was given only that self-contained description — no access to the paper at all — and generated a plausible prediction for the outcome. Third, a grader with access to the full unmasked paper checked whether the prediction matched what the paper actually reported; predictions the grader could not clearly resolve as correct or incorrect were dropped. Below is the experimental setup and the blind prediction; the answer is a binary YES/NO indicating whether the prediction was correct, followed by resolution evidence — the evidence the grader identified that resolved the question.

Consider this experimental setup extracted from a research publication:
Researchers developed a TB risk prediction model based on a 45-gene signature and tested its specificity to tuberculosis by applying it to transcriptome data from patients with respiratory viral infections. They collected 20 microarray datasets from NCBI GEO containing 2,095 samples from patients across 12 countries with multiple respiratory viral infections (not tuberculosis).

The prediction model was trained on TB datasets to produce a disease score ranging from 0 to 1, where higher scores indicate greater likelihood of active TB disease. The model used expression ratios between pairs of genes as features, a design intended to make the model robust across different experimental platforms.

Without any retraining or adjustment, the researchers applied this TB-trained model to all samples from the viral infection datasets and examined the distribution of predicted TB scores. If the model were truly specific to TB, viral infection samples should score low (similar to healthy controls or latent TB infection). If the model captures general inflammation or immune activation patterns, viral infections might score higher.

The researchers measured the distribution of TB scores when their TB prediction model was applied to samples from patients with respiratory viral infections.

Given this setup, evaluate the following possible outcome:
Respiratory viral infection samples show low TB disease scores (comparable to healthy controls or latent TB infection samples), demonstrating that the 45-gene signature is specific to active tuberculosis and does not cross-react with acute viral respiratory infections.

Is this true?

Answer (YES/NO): YES